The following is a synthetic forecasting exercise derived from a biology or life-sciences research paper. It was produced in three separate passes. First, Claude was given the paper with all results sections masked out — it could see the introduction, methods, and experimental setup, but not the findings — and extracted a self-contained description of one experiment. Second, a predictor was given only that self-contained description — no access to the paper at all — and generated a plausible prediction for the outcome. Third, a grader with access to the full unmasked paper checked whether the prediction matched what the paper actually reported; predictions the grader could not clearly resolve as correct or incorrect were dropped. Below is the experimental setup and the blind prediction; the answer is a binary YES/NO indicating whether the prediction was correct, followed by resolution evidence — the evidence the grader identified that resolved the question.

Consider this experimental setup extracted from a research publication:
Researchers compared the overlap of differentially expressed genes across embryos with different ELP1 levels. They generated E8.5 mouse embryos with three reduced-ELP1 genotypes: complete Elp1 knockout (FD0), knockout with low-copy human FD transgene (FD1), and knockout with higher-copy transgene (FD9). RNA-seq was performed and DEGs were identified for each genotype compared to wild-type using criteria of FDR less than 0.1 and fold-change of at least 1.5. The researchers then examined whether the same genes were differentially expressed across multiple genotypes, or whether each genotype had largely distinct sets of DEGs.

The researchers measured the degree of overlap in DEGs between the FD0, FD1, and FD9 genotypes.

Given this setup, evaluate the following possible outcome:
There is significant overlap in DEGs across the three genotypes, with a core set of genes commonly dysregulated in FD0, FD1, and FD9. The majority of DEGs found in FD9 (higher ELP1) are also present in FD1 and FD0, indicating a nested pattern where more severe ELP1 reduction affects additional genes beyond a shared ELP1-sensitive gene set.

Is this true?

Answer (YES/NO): NO